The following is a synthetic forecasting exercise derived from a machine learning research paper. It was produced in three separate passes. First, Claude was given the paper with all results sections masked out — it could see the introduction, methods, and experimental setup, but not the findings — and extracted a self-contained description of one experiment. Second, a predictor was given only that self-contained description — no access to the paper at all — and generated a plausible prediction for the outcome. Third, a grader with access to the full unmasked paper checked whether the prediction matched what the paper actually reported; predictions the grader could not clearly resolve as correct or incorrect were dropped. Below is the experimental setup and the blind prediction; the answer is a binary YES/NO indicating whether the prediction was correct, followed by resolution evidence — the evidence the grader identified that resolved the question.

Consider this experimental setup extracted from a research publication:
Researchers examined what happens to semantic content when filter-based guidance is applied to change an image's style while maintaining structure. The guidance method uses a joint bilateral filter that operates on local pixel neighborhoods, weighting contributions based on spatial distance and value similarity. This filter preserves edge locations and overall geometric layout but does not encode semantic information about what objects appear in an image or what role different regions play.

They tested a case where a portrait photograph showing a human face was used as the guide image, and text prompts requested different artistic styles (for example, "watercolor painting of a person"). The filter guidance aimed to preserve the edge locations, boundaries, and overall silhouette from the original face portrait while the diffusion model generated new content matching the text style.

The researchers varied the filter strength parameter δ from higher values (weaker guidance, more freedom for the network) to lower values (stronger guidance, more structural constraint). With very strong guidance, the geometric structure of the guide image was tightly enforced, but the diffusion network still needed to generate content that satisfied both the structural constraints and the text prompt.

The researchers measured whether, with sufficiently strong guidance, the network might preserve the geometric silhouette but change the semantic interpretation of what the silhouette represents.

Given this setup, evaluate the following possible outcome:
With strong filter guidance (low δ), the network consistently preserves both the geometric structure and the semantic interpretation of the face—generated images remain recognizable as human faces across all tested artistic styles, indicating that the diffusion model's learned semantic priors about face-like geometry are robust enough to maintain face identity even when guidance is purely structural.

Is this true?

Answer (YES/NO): NO